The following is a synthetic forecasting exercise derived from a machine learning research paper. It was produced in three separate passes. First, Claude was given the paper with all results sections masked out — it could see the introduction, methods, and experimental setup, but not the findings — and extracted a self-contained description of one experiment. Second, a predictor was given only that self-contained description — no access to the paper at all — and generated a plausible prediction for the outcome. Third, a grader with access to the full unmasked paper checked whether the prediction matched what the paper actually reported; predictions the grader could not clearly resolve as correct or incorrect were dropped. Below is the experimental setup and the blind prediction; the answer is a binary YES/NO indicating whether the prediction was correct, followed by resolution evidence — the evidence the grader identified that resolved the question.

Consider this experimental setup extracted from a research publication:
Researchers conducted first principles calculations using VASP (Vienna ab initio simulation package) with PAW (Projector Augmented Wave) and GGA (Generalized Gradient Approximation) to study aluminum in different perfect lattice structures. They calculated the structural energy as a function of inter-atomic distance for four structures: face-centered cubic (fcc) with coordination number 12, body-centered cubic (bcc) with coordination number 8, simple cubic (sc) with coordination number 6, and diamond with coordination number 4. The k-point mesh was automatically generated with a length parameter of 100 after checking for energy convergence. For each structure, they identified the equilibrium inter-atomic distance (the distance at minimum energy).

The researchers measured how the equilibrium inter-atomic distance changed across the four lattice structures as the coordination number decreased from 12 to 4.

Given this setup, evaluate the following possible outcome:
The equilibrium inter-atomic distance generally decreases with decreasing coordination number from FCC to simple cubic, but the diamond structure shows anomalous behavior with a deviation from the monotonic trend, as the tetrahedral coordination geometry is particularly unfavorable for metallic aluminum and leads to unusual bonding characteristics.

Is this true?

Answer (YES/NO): NO